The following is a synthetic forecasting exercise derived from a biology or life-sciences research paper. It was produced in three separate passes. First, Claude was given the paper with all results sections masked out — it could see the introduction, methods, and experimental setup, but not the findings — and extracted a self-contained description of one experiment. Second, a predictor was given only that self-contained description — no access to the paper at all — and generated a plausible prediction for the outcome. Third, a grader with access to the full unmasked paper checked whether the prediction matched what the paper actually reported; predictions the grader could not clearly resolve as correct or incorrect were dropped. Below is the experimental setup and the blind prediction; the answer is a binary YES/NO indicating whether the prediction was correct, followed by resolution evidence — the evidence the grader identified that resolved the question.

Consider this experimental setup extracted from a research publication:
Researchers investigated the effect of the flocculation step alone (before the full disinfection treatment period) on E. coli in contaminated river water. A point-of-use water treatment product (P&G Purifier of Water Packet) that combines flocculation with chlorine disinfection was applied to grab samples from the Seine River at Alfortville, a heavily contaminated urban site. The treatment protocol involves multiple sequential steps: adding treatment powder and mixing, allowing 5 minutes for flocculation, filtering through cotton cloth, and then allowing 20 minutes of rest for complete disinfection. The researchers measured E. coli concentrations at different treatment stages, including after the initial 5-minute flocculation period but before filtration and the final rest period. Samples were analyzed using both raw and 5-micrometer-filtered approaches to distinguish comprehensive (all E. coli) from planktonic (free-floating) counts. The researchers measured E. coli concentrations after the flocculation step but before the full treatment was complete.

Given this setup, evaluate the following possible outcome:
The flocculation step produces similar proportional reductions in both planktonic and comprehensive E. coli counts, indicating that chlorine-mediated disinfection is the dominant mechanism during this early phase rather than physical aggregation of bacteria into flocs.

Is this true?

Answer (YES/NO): NO